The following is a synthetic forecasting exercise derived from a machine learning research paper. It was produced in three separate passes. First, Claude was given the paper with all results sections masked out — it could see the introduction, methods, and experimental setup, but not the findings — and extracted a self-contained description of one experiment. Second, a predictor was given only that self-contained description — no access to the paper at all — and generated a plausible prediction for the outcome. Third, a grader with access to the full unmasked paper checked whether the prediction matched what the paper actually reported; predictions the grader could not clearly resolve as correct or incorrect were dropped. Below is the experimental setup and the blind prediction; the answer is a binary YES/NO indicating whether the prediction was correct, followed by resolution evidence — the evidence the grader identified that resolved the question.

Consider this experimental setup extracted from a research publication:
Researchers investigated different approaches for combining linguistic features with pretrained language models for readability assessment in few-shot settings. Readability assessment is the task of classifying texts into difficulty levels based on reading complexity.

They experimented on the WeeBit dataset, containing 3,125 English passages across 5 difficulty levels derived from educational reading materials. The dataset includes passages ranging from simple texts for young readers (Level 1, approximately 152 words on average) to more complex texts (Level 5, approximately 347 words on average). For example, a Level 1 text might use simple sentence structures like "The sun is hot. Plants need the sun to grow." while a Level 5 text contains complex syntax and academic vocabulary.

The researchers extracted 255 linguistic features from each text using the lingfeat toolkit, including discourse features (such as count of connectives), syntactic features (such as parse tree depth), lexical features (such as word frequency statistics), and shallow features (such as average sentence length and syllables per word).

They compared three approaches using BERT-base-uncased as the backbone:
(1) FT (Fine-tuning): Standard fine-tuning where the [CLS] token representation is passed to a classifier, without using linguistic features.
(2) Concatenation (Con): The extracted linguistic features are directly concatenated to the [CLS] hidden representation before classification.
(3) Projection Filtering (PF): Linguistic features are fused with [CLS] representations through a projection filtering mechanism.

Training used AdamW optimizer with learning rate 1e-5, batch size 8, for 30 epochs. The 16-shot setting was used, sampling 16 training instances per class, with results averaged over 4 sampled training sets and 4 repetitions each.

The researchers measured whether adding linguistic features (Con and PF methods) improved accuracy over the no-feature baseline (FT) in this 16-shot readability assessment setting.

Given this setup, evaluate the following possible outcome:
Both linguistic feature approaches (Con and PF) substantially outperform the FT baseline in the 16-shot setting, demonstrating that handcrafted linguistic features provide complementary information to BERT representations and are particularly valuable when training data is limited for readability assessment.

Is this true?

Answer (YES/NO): NO